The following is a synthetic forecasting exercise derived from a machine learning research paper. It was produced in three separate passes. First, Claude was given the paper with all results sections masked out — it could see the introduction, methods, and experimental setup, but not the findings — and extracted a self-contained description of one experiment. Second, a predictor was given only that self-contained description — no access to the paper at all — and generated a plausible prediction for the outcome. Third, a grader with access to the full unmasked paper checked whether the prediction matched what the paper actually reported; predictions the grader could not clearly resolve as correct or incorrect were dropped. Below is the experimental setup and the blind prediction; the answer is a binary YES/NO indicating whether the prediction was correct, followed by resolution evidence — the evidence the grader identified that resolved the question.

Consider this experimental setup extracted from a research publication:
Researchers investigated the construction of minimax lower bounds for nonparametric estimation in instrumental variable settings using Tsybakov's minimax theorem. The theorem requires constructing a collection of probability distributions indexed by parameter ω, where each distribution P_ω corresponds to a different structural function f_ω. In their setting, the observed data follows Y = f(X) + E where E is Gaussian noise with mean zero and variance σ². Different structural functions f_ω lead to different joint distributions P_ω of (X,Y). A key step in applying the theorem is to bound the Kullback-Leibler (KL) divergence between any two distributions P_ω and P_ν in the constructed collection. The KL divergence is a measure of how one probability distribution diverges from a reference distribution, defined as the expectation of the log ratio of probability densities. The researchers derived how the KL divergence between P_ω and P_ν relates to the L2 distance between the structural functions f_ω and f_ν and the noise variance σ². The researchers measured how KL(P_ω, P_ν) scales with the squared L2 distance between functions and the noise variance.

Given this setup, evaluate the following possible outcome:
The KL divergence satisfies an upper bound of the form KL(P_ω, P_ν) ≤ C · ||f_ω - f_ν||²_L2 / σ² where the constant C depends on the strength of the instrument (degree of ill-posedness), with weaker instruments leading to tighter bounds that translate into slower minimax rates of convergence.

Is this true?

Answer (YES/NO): NO